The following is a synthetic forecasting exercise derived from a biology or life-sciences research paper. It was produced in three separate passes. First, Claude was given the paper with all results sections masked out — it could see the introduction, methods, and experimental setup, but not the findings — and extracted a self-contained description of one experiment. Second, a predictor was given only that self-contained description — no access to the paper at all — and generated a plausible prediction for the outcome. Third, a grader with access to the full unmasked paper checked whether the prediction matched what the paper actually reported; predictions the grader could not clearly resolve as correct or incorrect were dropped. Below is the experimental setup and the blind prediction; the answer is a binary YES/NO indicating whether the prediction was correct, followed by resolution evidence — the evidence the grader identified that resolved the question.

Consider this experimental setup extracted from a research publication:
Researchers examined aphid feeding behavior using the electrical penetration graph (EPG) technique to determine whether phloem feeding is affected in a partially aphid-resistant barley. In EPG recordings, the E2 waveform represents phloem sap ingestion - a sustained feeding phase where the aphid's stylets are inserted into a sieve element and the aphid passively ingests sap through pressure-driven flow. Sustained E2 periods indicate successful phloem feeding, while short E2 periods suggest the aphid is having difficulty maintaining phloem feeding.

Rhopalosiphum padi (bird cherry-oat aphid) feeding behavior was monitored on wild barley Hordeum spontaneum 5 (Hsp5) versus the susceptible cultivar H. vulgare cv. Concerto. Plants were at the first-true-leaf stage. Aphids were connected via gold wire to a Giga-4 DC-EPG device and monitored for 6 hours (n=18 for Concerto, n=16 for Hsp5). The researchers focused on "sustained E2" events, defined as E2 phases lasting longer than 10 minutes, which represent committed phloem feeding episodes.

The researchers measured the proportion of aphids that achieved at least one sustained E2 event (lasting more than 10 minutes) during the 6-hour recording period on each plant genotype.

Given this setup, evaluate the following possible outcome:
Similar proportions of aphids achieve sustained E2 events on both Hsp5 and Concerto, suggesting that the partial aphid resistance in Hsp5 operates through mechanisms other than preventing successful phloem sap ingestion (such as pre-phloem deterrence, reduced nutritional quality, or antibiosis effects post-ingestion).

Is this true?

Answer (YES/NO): NO